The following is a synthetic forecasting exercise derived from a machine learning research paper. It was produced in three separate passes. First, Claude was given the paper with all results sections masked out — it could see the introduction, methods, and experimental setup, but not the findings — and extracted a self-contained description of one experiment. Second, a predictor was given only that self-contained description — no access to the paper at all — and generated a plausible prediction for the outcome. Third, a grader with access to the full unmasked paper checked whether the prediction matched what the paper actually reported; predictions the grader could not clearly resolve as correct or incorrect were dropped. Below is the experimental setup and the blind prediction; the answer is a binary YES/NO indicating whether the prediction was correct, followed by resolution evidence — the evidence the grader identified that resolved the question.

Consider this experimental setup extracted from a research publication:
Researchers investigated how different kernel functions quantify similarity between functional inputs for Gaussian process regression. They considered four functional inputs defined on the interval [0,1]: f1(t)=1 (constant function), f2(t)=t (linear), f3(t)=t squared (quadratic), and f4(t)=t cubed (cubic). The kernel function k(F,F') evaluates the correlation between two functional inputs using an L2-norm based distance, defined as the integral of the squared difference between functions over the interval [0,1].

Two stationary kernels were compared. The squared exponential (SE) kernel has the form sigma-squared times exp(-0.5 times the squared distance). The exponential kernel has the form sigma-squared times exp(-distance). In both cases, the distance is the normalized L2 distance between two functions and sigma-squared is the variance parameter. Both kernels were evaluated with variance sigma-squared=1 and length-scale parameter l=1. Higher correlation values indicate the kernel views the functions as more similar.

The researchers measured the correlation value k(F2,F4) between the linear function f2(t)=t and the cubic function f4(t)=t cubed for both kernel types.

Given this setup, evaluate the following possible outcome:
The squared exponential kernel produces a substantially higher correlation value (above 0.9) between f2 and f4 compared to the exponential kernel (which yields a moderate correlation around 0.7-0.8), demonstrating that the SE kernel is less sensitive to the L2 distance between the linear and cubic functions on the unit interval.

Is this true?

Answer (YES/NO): YES